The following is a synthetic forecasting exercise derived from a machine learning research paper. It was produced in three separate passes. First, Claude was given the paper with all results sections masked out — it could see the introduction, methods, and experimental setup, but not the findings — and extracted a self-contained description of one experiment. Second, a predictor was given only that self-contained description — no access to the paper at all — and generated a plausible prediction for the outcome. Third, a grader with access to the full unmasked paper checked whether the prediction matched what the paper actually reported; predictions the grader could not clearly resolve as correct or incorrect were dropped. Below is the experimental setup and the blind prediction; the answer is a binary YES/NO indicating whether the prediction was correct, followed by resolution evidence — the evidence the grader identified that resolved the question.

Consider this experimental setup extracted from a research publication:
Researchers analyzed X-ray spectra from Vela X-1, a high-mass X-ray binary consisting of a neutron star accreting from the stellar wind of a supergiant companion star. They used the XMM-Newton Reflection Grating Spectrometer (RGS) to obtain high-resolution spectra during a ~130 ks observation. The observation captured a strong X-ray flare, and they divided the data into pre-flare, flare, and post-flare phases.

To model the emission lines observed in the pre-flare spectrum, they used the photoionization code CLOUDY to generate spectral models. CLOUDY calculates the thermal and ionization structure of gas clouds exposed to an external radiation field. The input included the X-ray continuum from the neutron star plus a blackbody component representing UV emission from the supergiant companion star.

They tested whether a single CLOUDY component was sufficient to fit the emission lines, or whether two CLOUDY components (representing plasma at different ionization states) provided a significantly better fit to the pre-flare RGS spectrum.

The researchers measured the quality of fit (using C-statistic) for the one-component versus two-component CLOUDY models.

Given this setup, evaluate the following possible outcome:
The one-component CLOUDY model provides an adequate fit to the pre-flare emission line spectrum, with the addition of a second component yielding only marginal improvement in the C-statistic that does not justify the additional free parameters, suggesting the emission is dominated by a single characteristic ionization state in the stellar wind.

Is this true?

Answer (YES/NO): NO